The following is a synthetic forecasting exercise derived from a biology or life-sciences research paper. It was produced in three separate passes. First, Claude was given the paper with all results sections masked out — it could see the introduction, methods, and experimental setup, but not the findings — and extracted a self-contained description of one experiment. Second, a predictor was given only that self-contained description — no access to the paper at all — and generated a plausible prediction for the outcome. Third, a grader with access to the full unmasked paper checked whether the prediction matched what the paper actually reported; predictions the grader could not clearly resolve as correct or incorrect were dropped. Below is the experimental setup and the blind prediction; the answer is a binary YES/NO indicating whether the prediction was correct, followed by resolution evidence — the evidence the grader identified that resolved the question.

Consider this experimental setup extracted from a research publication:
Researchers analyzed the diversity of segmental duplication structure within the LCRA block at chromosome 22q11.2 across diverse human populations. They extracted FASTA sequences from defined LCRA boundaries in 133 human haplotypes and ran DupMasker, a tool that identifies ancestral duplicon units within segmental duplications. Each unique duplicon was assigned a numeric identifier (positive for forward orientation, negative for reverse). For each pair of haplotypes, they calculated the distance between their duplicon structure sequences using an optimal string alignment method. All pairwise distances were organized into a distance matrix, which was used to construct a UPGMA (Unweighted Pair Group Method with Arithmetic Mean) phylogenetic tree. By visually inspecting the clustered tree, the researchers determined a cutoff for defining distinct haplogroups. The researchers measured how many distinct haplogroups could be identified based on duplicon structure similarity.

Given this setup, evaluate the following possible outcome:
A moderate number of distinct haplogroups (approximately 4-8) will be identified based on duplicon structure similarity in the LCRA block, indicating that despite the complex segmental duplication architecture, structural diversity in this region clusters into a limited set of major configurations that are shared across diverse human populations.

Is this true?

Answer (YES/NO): NO